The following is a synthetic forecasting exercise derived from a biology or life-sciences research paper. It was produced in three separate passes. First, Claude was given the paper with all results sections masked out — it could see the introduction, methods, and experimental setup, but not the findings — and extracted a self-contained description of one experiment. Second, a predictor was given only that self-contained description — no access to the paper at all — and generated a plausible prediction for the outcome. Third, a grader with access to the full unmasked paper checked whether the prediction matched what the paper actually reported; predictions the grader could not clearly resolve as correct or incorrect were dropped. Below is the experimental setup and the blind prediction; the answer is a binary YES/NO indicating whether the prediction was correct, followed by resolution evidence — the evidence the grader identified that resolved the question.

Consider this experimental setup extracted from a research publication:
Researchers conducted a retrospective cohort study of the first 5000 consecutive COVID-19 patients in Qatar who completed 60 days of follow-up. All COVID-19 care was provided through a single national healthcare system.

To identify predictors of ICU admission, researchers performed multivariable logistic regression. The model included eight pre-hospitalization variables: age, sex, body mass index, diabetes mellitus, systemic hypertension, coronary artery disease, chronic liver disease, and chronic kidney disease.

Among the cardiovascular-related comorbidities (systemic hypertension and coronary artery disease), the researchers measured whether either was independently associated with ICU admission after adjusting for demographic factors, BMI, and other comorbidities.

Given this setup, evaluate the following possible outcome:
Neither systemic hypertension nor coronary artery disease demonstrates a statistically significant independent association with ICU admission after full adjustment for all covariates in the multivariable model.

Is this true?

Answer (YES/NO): YES